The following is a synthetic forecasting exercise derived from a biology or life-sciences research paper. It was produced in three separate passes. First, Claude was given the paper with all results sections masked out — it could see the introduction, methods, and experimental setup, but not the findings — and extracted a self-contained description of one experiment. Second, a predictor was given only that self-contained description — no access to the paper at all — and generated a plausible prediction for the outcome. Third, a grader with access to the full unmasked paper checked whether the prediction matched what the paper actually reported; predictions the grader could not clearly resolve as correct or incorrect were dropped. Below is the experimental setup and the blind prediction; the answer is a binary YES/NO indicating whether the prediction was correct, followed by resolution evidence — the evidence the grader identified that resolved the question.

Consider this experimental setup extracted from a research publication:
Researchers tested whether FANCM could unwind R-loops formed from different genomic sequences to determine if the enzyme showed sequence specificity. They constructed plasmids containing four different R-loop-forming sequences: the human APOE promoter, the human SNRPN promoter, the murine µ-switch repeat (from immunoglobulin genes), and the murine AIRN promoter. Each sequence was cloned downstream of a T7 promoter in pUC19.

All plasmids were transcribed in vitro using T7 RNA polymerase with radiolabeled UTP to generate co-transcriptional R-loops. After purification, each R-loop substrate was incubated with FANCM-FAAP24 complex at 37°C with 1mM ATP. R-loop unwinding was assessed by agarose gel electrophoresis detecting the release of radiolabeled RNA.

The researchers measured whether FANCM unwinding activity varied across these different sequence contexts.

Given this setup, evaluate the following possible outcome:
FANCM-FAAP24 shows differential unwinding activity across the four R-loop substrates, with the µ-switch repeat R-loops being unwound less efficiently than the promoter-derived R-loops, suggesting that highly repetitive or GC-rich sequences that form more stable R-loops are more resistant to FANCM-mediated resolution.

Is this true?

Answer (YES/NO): NO